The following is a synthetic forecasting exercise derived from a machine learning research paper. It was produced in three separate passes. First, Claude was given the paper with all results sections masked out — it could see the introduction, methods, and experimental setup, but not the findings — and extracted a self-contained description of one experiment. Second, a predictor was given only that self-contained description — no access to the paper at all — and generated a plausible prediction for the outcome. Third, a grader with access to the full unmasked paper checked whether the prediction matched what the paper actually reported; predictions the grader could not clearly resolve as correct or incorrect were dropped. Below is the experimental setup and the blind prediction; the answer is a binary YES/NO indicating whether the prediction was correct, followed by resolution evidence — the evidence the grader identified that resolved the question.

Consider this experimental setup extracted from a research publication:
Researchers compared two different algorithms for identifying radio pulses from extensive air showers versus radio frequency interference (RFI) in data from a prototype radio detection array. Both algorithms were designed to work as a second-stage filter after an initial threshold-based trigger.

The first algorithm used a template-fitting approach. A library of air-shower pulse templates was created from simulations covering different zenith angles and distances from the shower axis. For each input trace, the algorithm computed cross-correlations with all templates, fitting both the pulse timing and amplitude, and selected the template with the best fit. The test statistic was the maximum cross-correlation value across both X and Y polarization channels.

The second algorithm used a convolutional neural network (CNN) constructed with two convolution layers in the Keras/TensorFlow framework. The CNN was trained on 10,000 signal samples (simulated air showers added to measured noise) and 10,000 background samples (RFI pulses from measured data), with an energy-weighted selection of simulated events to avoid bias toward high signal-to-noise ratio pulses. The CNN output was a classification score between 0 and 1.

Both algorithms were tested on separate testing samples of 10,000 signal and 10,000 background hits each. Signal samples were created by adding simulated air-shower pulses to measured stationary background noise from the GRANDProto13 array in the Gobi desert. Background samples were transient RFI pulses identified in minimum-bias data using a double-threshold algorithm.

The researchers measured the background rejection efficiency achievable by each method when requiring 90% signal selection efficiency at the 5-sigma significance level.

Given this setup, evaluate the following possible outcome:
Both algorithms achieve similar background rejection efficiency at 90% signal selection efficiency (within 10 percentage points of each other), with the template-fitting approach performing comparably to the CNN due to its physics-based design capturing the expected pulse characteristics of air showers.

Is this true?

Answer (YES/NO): NO